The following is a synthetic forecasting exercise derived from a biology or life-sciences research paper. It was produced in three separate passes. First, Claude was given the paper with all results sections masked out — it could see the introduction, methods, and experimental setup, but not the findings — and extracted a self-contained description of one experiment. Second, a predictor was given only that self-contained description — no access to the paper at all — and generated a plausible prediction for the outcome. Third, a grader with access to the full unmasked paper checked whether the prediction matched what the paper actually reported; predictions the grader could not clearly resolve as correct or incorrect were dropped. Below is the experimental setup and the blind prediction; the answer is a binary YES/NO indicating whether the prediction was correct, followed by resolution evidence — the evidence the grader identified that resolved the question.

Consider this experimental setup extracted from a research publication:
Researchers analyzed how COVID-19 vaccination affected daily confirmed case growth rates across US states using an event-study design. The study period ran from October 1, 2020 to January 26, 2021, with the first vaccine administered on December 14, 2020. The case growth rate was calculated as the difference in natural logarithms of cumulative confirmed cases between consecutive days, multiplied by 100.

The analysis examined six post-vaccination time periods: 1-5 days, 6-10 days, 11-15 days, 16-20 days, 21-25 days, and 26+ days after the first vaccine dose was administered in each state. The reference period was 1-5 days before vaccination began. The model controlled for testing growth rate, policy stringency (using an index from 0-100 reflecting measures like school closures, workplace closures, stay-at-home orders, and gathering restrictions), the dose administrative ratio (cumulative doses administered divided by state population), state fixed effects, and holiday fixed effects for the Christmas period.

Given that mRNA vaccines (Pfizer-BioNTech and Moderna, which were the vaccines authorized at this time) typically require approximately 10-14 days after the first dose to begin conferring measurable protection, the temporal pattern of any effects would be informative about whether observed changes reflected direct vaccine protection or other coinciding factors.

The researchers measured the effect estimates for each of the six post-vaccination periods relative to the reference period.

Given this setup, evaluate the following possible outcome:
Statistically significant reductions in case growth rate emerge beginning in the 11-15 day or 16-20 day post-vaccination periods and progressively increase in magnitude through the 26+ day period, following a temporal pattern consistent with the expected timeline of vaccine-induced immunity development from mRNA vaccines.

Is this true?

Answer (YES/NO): NO